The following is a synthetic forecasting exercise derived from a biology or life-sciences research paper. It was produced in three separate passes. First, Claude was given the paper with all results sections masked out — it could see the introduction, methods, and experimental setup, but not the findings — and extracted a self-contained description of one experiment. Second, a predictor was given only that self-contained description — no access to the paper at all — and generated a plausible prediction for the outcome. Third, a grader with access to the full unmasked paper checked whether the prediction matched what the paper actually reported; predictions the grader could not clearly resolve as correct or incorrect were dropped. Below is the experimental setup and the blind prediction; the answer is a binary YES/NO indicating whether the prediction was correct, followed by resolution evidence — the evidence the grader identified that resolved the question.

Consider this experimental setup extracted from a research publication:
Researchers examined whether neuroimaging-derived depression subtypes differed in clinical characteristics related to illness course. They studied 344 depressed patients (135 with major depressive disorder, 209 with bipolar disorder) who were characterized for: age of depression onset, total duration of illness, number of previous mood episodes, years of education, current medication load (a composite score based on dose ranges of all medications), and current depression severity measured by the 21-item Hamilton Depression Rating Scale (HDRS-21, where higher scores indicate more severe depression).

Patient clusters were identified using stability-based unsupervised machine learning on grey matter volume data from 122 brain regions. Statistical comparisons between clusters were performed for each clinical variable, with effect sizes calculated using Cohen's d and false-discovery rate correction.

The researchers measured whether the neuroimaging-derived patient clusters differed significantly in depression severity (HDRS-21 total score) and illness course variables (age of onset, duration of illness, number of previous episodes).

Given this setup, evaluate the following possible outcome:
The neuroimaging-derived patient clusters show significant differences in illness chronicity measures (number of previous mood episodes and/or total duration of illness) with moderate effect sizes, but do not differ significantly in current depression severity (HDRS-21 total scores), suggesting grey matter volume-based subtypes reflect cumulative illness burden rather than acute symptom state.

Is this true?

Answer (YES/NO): NO